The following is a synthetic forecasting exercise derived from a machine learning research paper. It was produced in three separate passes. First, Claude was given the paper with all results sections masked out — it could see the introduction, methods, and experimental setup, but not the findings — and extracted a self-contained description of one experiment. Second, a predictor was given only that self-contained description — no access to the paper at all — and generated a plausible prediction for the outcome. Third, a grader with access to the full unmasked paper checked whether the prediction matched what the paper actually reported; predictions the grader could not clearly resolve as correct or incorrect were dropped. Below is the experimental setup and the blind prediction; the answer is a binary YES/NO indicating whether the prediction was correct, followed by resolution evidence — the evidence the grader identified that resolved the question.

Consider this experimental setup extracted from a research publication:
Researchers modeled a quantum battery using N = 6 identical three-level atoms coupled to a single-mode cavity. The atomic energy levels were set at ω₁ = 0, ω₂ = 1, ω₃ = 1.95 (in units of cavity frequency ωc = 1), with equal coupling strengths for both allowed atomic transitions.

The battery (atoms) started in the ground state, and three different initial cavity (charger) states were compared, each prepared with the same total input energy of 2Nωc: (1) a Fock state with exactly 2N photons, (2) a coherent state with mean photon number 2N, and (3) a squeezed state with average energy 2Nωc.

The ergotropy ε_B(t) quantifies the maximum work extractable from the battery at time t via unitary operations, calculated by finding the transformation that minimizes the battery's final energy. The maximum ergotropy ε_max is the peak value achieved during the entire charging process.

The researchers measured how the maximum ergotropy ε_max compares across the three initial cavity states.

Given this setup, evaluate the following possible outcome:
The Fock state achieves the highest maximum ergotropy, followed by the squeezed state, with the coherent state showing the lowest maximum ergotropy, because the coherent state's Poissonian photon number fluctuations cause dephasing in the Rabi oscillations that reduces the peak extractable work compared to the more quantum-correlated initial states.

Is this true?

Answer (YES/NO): NO